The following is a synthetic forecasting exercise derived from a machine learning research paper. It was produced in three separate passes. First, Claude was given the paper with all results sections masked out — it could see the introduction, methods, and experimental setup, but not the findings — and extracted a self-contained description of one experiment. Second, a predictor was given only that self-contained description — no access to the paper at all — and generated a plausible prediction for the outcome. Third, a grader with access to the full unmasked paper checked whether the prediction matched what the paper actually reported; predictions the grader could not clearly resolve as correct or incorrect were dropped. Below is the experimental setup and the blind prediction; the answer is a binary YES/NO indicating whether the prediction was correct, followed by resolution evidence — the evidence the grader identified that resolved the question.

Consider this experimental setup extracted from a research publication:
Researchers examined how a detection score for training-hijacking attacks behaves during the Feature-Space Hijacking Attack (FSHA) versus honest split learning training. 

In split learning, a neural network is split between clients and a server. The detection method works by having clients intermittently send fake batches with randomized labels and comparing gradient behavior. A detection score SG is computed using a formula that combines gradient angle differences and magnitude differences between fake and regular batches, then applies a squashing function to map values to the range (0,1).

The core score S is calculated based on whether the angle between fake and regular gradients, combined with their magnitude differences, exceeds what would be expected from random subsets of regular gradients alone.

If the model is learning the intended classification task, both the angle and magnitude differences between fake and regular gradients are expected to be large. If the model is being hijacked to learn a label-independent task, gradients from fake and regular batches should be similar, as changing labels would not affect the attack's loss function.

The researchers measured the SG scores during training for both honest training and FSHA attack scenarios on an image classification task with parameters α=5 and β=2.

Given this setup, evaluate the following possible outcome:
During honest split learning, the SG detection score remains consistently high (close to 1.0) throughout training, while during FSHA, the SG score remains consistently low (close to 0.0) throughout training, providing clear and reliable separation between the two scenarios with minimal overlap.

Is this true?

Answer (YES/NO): NO